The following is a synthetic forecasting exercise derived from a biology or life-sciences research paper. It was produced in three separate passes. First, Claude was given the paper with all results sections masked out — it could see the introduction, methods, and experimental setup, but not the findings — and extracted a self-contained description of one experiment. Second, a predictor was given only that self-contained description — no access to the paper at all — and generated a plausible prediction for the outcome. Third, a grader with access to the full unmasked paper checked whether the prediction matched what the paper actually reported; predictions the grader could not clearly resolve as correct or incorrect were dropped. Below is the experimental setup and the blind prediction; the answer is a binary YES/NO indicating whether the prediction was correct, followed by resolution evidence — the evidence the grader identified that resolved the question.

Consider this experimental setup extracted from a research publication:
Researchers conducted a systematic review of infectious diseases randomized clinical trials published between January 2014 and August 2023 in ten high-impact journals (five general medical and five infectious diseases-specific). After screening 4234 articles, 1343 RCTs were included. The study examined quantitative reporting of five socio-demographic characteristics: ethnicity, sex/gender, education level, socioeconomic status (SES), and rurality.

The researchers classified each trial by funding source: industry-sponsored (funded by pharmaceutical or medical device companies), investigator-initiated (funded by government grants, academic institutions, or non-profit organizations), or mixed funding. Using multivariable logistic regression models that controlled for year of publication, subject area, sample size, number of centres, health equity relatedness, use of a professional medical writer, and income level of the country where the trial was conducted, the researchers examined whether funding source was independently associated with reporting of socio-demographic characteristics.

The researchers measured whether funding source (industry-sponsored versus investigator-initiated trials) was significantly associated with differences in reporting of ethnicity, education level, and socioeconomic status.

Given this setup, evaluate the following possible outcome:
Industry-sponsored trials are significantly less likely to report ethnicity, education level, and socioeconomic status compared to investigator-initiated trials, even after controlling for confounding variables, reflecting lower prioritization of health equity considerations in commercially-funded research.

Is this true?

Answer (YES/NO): NO